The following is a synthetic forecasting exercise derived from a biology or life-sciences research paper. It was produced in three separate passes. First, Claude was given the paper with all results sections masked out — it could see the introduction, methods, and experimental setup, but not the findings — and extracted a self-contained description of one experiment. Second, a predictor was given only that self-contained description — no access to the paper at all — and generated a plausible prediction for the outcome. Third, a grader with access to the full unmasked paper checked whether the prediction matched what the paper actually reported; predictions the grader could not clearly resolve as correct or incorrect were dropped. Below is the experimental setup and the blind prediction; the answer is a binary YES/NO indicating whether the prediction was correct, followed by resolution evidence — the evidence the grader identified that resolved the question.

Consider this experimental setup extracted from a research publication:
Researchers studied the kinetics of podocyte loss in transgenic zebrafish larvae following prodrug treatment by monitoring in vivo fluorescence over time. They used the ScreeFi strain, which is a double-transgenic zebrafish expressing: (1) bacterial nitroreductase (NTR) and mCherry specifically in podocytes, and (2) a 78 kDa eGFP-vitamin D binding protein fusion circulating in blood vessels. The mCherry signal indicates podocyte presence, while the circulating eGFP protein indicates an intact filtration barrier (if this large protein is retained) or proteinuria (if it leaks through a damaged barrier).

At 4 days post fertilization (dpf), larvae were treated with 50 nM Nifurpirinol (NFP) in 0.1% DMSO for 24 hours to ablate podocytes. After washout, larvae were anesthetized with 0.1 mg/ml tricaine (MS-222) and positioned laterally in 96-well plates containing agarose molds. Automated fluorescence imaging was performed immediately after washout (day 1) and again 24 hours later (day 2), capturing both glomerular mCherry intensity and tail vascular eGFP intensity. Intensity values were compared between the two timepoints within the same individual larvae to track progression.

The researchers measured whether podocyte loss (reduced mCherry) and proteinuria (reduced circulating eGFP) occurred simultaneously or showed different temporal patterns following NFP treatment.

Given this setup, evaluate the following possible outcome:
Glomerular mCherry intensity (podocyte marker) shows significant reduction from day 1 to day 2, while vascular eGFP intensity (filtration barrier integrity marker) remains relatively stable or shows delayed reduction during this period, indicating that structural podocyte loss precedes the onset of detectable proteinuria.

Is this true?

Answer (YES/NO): NO